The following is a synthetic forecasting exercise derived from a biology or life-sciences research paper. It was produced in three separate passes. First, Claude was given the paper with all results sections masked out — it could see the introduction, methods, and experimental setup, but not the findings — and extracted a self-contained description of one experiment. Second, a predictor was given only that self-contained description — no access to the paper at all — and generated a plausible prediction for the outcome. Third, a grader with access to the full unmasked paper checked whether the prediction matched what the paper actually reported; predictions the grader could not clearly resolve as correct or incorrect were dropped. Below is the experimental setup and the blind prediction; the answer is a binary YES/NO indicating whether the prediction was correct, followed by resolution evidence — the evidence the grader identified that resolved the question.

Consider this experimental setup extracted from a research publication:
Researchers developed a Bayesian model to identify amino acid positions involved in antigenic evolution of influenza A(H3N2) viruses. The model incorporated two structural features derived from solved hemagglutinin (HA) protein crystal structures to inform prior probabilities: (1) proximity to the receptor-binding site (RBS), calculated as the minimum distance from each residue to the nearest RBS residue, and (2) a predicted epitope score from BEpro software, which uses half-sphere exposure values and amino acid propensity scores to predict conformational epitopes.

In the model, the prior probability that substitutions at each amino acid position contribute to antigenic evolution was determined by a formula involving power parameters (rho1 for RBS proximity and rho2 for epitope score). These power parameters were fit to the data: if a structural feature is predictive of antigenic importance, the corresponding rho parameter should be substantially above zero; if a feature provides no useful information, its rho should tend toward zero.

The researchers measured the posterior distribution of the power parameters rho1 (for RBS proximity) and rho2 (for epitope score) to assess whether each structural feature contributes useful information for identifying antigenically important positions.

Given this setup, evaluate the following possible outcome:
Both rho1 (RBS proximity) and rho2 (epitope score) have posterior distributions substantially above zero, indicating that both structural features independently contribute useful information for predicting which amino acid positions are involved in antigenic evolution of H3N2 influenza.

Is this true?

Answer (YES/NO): YES